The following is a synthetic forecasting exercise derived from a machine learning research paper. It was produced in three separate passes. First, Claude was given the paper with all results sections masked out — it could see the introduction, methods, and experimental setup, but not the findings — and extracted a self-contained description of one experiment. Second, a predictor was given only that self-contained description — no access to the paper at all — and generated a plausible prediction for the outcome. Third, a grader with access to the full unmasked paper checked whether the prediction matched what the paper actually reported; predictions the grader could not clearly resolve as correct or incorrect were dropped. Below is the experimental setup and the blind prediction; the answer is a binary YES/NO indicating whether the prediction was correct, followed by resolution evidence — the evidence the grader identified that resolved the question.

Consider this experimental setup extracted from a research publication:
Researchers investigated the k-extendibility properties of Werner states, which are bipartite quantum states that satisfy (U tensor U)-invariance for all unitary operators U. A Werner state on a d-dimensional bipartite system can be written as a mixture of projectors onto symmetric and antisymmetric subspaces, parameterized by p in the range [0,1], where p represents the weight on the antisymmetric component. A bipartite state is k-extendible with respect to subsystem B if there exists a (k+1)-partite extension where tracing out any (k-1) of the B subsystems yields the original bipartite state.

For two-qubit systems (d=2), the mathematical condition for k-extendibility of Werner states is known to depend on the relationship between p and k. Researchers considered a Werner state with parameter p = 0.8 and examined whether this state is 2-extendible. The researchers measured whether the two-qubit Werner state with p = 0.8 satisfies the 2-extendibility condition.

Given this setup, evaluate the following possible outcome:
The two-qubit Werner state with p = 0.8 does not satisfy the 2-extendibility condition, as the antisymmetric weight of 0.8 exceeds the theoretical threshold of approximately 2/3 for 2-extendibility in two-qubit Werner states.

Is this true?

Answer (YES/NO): NO